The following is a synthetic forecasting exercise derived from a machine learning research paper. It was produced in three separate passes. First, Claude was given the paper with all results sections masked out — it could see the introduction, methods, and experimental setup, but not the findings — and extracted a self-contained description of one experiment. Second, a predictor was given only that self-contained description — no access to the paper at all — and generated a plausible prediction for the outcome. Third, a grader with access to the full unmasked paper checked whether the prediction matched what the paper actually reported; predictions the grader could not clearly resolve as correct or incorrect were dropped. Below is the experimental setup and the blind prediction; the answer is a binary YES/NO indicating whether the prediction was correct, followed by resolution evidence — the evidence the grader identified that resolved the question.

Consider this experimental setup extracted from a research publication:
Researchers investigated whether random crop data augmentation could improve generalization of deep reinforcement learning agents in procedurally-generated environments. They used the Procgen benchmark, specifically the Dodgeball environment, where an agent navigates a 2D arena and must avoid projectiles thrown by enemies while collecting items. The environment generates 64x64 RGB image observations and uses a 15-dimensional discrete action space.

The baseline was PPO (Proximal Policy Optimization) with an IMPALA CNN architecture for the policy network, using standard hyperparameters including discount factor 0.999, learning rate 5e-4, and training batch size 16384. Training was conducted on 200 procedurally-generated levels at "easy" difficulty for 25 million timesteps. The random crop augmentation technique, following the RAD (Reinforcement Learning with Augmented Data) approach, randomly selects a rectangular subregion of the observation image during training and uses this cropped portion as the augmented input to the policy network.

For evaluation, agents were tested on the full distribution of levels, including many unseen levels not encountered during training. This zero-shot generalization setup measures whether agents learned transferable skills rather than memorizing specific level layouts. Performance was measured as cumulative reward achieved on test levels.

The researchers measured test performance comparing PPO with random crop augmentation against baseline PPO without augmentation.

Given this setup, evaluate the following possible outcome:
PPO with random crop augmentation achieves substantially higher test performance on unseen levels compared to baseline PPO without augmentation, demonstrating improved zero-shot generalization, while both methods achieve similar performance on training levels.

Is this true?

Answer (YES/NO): NO